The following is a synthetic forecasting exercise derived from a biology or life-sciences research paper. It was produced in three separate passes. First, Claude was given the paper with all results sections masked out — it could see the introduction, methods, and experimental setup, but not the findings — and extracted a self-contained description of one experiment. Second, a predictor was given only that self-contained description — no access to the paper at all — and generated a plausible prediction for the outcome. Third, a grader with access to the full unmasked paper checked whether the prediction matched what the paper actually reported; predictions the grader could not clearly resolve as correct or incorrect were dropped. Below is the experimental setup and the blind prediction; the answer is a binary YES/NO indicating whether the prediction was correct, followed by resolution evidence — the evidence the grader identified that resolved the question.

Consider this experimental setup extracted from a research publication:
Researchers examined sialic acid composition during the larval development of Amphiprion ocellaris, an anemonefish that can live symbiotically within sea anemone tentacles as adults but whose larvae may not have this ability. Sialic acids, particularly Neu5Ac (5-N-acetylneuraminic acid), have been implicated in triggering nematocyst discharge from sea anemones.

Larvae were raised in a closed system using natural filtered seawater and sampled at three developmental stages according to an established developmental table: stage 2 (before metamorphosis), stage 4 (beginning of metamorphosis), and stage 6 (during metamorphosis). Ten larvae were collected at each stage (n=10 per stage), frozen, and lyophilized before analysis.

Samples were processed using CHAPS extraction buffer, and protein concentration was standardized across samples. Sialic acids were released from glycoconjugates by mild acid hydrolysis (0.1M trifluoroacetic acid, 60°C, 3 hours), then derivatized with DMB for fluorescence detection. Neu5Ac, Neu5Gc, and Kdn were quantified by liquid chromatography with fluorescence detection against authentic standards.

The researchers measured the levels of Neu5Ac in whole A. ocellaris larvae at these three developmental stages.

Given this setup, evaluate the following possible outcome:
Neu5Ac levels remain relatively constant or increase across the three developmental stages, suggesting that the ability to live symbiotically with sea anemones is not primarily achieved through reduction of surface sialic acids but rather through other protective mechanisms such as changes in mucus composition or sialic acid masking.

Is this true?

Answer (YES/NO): NO